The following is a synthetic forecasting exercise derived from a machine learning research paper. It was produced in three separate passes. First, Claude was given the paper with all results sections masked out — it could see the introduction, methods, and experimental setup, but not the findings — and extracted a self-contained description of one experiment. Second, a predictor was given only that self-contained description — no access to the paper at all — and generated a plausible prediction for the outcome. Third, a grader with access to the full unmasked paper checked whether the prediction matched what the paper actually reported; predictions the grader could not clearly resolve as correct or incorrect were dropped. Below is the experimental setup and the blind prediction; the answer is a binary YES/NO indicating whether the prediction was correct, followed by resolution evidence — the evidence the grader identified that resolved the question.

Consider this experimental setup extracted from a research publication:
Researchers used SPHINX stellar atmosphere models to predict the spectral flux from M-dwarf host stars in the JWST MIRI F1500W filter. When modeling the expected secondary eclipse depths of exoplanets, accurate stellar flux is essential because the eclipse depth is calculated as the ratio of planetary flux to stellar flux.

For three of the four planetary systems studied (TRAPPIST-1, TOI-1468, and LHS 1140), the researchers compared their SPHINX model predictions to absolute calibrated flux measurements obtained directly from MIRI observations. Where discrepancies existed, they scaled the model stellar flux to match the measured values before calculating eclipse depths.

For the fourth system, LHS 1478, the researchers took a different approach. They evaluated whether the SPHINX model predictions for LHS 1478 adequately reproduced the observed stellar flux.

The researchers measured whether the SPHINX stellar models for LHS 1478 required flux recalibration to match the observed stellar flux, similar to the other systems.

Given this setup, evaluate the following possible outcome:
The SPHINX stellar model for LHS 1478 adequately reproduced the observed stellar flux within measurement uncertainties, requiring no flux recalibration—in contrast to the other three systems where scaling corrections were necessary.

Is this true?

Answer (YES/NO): YES